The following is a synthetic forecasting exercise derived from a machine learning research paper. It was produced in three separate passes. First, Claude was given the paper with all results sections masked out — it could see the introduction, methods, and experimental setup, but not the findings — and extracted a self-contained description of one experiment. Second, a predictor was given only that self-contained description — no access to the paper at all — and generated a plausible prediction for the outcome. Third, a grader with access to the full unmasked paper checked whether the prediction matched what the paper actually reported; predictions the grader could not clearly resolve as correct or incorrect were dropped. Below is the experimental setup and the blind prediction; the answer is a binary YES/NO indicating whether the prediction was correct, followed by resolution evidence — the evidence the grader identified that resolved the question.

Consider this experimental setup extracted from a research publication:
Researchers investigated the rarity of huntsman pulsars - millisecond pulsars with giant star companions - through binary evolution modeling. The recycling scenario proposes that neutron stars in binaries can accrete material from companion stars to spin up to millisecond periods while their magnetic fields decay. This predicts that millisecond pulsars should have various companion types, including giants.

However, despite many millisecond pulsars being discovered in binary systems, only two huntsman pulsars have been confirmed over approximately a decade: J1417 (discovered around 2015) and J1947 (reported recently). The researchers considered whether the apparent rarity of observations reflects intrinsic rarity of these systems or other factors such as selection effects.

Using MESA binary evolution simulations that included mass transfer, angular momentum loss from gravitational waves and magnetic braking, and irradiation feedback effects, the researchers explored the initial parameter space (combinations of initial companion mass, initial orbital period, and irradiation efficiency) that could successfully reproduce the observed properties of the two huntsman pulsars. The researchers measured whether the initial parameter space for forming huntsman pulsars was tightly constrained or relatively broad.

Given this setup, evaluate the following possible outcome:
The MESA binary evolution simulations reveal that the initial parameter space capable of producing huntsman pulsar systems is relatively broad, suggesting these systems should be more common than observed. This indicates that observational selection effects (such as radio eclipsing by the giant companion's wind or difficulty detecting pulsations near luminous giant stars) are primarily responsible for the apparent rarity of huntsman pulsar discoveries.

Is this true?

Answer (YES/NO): NO